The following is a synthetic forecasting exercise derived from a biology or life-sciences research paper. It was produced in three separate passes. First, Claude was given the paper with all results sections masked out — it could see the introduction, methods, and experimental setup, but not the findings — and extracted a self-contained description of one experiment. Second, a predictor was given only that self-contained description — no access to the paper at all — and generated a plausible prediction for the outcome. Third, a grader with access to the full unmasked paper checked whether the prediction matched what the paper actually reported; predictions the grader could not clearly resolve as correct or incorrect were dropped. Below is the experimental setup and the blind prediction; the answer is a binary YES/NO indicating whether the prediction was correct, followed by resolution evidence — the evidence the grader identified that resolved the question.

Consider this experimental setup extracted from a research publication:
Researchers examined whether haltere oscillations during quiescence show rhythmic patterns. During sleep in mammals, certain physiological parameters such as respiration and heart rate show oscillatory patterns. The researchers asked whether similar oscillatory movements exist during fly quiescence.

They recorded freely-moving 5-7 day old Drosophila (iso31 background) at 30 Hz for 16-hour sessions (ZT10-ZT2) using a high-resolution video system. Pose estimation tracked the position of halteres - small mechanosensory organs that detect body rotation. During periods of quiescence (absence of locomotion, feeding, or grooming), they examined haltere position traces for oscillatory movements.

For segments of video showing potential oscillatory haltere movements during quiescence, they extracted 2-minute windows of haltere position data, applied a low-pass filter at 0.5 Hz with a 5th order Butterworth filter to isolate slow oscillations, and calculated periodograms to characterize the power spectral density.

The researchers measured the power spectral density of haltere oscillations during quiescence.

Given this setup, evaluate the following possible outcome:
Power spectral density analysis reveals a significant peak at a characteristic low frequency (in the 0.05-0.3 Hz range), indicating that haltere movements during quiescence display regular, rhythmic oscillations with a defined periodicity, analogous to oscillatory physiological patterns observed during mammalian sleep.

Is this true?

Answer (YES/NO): YES